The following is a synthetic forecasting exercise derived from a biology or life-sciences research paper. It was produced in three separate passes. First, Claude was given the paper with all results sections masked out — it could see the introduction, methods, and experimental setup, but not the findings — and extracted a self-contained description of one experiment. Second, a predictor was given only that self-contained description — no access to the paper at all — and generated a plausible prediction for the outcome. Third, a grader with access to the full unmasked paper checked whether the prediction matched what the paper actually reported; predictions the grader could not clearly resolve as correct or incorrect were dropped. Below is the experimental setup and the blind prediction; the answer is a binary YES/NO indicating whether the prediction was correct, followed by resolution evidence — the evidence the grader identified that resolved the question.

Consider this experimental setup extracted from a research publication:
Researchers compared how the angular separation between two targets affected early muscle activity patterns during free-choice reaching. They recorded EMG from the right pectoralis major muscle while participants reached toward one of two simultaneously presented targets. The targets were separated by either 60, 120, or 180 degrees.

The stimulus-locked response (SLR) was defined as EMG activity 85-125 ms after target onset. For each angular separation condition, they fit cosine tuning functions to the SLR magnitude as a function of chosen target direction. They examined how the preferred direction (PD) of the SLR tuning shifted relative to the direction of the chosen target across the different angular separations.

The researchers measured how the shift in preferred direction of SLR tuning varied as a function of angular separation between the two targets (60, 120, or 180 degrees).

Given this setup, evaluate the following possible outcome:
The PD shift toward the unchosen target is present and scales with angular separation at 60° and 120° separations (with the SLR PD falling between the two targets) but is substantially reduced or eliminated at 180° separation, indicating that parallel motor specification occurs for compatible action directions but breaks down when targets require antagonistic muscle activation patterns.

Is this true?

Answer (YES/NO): NO